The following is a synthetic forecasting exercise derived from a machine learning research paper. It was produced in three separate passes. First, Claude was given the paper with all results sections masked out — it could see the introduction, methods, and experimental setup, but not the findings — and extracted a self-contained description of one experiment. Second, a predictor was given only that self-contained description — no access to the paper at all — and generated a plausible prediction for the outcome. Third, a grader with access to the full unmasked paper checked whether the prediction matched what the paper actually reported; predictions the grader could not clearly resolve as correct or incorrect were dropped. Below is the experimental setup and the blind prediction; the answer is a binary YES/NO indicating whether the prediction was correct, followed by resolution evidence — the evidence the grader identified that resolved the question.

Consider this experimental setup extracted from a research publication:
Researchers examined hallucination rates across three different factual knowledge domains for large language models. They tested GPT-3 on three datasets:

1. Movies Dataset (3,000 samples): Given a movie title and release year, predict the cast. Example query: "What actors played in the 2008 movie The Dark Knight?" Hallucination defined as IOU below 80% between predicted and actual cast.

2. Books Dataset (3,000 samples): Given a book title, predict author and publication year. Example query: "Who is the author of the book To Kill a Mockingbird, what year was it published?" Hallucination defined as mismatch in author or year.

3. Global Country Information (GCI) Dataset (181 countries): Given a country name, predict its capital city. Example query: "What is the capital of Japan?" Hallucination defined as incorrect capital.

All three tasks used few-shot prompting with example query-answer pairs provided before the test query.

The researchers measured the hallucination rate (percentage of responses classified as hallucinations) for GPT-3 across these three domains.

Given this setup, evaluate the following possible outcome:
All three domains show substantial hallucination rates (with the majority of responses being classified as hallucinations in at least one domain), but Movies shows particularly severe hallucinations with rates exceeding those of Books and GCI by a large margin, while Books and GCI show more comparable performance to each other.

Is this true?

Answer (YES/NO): NO